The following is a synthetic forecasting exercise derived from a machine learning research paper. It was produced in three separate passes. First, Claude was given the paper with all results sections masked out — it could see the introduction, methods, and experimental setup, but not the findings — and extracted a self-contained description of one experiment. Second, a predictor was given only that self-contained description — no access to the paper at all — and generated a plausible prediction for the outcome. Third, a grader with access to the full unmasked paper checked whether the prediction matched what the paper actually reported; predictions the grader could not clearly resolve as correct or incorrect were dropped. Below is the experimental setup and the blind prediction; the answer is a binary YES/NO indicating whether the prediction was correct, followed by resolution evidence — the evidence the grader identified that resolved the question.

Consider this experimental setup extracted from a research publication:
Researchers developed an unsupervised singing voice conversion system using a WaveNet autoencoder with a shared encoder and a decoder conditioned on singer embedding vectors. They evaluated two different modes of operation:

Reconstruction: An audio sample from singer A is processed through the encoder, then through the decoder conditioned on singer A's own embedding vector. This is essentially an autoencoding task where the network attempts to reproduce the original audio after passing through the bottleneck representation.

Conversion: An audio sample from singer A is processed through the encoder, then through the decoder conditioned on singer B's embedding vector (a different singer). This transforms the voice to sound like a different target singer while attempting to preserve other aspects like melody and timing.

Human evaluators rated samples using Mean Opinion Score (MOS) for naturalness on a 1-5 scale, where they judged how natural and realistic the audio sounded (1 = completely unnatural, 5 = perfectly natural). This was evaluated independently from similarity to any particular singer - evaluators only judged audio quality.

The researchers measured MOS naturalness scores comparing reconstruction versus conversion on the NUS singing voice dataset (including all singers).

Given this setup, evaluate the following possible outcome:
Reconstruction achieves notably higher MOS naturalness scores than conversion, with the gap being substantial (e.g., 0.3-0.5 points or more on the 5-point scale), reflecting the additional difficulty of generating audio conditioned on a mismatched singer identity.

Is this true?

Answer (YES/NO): NO